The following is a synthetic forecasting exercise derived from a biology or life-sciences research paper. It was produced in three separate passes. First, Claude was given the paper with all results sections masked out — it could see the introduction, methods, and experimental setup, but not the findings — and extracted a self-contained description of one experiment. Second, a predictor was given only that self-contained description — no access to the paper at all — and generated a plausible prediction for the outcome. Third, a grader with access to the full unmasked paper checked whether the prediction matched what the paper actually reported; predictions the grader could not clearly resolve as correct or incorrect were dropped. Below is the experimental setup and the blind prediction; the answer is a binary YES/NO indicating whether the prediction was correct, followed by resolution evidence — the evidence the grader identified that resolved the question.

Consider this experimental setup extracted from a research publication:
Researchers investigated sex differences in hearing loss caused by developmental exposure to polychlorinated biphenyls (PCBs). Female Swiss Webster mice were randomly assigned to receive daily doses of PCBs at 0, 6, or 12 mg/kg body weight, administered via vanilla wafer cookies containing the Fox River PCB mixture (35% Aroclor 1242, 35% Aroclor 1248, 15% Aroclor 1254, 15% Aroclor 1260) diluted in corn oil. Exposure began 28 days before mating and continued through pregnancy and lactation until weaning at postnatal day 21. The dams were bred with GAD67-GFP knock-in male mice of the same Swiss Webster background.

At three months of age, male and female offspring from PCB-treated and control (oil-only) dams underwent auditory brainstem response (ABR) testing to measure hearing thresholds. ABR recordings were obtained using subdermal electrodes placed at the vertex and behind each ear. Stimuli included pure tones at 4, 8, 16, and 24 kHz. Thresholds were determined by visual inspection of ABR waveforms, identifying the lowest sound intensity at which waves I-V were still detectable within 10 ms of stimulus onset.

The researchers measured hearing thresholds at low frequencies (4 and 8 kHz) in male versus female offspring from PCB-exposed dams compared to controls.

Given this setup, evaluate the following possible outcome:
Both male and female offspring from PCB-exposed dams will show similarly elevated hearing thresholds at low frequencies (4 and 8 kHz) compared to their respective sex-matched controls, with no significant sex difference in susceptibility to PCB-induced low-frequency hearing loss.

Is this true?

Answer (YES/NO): NO